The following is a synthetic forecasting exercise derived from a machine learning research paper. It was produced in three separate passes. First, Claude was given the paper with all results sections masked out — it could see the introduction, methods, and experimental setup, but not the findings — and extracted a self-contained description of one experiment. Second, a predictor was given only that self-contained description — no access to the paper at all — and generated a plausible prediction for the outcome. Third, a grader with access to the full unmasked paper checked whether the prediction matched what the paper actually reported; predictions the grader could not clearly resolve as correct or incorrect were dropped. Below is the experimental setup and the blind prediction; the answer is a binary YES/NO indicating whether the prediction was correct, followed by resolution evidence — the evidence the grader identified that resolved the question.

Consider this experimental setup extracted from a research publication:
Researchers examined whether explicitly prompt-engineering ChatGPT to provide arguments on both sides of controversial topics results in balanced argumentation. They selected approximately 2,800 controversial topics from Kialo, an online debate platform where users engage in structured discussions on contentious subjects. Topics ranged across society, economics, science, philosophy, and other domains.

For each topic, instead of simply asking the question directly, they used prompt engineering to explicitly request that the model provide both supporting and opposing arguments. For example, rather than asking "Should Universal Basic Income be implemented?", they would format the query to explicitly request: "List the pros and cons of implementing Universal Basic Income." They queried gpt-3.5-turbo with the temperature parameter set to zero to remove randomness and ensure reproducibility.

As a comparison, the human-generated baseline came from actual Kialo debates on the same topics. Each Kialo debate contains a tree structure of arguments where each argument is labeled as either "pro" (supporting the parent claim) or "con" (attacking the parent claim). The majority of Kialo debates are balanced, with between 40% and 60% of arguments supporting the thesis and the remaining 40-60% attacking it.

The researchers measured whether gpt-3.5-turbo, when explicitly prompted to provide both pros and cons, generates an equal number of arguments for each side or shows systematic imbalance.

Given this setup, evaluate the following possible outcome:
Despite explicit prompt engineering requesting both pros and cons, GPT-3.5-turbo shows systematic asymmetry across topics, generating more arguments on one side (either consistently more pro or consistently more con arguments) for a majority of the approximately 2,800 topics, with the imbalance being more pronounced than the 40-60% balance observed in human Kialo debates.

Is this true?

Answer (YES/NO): NO